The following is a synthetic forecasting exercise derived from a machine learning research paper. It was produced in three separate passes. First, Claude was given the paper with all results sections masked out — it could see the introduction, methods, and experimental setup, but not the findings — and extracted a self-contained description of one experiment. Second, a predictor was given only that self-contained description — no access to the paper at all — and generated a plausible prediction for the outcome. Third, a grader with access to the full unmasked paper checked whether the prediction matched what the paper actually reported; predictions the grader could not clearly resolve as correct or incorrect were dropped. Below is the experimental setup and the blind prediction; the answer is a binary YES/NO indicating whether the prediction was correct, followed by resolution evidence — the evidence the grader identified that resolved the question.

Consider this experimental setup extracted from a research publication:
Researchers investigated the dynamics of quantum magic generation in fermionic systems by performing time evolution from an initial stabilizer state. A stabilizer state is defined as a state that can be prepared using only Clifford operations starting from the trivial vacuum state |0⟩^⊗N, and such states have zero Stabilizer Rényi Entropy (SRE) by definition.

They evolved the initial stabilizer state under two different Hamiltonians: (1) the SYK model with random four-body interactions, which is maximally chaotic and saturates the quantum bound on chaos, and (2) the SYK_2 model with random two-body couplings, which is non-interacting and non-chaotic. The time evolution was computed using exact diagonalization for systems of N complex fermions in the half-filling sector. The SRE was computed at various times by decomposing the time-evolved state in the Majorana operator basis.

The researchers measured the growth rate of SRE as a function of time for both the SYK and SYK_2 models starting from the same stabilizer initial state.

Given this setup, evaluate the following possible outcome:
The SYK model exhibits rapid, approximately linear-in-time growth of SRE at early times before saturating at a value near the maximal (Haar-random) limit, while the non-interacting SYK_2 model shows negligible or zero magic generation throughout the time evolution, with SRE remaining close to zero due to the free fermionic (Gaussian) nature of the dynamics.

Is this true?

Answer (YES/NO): NO